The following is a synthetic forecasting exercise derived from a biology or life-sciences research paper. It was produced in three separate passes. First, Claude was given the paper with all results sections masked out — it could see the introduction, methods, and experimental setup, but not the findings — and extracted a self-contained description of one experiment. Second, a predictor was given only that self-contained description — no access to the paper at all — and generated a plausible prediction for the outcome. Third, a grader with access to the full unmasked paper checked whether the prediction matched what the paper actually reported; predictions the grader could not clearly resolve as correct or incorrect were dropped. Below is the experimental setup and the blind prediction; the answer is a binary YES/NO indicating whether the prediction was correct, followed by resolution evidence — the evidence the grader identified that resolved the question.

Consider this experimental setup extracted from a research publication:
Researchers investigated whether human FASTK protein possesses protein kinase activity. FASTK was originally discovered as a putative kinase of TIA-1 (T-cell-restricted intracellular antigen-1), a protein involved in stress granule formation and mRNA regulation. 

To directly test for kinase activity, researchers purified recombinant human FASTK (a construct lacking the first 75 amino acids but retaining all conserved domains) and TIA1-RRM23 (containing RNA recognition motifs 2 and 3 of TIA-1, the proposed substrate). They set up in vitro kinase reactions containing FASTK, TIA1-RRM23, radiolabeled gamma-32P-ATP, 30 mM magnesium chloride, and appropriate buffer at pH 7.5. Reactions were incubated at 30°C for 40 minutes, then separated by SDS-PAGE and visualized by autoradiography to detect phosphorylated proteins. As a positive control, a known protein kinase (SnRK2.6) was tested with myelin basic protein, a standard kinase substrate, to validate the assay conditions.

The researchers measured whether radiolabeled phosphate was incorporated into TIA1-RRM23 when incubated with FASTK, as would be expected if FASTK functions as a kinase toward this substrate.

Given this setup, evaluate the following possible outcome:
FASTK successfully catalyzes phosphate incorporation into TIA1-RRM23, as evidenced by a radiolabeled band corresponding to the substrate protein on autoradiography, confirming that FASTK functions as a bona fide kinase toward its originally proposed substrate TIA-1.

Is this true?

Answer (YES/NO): NO